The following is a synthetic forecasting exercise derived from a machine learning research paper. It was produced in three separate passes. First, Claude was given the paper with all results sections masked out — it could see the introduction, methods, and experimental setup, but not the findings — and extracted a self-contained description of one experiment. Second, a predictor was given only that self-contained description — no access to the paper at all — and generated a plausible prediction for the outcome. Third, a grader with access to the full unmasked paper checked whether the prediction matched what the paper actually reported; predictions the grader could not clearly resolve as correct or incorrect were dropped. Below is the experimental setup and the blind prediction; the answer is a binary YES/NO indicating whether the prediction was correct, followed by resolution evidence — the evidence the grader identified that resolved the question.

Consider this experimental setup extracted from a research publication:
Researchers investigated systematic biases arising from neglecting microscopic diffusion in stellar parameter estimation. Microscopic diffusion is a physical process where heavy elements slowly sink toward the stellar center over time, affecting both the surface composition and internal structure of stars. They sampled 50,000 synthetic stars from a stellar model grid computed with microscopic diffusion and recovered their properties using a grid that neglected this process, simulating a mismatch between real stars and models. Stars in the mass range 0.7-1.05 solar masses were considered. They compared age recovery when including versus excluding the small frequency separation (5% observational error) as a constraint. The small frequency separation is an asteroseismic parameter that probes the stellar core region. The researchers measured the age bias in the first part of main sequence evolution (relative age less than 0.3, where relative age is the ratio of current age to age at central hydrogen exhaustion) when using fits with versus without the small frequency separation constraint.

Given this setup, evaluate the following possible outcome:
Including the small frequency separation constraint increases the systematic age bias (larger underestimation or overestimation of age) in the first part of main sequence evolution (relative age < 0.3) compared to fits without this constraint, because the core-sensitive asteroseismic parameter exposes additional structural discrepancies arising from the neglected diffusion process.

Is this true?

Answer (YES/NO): NO